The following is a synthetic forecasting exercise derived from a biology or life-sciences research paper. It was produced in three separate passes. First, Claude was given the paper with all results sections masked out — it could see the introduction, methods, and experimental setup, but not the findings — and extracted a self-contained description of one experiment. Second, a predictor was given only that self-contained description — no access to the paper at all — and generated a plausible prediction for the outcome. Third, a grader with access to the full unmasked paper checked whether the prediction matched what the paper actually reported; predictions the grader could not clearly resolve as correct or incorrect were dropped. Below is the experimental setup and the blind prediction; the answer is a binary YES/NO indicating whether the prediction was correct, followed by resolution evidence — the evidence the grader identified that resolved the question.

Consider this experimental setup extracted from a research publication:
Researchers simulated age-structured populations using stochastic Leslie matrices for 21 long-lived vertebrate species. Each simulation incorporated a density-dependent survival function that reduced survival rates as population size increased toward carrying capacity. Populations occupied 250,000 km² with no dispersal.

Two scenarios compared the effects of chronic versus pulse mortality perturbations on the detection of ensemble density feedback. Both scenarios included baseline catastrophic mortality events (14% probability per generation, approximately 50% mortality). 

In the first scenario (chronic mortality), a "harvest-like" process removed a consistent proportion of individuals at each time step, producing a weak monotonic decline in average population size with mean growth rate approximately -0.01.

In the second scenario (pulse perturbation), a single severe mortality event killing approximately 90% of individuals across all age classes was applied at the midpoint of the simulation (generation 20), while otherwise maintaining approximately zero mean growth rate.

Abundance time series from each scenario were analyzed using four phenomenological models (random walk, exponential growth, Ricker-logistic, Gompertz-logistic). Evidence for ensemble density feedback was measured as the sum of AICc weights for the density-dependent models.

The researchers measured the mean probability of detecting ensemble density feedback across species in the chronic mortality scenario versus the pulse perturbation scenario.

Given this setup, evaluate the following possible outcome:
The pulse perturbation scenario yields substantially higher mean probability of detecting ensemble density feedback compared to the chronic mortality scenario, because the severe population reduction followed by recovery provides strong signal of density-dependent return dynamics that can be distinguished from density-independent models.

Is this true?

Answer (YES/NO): NO